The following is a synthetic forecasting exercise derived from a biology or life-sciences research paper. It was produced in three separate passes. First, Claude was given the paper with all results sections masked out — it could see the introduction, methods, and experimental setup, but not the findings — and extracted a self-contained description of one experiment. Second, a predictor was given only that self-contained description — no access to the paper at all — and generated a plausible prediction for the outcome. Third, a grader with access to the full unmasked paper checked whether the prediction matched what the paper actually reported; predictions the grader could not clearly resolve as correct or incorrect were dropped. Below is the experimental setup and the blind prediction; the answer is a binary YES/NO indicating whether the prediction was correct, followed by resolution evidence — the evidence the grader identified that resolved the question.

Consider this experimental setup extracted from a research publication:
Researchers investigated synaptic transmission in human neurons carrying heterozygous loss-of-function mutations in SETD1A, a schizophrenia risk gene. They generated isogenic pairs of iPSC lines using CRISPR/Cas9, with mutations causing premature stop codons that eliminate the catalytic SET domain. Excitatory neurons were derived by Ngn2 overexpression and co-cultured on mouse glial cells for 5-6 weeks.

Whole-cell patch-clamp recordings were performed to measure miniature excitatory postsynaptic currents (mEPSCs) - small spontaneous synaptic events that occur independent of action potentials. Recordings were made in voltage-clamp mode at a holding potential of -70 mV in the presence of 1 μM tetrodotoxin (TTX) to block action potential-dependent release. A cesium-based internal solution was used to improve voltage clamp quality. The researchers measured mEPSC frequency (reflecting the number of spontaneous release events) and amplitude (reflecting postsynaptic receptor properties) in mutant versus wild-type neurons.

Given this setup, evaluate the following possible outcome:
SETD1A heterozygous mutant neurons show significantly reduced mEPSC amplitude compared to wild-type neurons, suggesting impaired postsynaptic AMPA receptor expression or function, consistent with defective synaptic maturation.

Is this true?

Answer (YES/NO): NO